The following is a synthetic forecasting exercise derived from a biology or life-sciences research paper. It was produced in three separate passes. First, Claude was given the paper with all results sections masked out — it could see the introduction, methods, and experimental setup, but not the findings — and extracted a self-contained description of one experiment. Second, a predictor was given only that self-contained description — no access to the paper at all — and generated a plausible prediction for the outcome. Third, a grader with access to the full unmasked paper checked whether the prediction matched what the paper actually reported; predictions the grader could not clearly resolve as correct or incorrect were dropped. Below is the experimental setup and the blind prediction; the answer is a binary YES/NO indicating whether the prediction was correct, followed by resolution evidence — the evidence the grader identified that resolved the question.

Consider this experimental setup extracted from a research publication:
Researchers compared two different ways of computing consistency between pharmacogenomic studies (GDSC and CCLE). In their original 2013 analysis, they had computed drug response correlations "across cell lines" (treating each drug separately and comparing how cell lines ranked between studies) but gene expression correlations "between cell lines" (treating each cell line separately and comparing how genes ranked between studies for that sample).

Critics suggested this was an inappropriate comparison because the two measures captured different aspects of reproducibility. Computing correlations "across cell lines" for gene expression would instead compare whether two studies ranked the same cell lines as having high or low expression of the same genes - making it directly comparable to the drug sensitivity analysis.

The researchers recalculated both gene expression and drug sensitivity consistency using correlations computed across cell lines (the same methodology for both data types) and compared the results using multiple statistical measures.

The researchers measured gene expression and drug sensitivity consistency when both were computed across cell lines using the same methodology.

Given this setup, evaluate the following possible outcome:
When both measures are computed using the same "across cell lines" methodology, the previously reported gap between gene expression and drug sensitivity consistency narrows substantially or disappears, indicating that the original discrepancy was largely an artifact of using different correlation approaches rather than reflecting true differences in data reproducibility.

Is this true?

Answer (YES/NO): NO